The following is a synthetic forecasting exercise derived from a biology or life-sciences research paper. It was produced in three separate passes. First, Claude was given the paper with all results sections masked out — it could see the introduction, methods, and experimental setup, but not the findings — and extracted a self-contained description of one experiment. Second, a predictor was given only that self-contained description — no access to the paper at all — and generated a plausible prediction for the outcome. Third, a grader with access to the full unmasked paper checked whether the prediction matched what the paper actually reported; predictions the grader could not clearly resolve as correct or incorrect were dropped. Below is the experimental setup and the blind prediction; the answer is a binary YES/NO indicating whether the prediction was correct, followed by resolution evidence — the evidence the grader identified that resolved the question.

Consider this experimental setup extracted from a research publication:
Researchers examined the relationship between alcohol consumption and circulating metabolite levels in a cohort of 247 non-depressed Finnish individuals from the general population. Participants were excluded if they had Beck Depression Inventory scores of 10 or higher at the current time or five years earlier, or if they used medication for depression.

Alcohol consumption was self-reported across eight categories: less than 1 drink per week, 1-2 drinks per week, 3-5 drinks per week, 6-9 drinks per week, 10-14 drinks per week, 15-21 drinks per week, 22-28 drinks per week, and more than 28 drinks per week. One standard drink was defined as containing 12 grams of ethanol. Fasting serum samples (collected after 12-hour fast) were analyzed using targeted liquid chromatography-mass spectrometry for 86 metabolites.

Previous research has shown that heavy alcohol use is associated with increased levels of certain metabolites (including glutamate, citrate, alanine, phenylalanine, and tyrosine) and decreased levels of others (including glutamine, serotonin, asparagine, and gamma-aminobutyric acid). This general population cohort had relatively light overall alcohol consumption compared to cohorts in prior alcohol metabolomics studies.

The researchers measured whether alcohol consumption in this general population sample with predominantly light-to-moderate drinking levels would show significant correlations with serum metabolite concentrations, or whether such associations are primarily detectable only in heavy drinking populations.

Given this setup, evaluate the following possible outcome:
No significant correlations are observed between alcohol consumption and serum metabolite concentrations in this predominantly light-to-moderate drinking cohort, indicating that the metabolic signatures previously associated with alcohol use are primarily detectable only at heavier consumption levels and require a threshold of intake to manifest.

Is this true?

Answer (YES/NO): NO